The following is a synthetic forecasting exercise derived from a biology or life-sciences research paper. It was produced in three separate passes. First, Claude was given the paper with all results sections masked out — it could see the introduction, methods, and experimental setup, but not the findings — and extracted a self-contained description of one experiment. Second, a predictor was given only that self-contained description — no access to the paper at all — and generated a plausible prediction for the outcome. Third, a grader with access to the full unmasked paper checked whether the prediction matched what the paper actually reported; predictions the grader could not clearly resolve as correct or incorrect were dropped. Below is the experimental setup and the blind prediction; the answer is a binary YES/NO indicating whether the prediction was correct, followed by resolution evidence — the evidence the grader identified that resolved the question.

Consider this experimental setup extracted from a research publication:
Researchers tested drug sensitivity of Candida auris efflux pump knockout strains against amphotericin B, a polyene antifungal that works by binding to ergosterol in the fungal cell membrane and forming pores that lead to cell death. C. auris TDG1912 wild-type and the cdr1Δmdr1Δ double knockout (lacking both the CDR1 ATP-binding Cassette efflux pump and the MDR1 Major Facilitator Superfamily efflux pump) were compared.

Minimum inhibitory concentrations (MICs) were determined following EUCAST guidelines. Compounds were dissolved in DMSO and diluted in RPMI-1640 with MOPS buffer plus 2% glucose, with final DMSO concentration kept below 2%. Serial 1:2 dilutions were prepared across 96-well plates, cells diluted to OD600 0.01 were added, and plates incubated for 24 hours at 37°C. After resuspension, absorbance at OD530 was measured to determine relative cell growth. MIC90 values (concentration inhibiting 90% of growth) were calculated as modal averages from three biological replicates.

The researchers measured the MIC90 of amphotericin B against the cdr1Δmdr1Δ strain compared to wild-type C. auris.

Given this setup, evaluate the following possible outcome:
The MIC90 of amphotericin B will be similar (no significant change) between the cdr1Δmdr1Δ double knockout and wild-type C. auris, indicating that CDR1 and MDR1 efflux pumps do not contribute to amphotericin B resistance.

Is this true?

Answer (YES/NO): YES